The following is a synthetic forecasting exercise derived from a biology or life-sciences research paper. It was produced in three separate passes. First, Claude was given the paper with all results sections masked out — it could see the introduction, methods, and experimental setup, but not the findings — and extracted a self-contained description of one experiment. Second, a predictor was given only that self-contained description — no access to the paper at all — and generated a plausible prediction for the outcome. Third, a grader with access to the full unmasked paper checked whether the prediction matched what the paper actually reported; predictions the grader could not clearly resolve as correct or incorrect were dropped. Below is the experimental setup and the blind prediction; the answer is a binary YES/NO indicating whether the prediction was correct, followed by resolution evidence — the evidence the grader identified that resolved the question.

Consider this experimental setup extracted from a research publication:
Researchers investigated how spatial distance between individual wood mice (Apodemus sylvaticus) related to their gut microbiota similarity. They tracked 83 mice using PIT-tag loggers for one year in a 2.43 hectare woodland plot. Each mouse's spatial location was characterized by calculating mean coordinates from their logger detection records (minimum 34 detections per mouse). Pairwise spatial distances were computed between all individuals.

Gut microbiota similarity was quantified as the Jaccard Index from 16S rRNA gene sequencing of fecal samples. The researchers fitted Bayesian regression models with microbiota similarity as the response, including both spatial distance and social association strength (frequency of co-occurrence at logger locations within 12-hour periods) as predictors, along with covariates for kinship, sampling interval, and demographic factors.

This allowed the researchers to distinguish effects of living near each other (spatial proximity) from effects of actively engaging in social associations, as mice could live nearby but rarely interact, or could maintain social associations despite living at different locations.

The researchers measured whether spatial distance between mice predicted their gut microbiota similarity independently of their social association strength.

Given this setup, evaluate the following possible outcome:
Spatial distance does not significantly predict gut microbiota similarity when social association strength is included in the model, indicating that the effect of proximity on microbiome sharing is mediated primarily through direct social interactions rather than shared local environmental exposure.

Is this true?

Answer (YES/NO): NO